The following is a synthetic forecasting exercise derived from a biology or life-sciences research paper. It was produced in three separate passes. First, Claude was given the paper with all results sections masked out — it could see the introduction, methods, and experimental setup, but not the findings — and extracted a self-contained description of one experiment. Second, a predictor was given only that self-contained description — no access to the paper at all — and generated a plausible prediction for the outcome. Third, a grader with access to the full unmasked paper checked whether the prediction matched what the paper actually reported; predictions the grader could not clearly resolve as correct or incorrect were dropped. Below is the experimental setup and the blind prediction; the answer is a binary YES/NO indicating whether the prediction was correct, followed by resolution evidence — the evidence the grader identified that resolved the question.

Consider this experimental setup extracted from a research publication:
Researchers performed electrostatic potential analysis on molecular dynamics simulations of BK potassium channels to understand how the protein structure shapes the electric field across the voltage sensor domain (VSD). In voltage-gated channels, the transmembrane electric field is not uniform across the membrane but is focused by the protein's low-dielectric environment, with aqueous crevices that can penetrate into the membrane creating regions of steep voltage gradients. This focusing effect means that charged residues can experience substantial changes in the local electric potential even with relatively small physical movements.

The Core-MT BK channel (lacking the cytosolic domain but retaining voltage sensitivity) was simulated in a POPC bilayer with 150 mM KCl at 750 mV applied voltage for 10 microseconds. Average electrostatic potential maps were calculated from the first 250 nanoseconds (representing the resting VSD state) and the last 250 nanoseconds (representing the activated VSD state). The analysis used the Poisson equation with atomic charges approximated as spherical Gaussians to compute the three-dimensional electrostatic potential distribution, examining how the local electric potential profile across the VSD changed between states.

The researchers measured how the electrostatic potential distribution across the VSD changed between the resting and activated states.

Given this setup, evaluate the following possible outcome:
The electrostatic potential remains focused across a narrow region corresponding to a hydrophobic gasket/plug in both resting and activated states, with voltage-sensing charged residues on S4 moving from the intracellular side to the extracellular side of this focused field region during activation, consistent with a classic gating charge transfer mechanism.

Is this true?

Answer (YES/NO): NO